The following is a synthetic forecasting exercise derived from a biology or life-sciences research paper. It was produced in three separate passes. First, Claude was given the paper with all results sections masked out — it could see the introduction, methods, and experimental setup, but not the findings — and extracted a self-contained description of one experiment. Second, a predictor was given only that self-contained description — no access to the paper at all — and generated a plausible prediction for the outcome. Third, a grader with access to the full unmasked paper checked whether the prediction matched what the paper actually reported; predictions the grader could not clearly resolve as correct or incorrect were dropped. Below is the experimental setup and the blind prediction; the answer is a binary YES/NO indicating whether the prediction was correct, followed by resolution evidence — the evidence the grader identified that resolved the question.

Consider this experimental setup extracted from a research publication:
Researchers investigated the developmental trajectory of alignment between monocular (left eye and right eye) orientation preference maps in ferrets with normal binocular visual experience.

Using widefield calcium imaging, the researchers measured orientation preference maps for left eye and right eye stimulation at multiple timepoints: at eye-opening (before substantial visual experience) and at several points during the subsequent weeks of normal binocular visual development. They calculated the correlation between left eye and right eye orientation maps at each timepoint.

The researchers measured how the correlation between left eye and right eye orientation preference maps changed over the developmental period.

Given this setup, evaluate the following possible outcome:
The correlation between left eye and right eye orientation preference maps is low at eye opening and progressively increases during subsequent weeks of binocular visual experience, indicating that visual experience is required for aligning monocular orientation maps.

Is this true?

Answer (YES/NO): YES